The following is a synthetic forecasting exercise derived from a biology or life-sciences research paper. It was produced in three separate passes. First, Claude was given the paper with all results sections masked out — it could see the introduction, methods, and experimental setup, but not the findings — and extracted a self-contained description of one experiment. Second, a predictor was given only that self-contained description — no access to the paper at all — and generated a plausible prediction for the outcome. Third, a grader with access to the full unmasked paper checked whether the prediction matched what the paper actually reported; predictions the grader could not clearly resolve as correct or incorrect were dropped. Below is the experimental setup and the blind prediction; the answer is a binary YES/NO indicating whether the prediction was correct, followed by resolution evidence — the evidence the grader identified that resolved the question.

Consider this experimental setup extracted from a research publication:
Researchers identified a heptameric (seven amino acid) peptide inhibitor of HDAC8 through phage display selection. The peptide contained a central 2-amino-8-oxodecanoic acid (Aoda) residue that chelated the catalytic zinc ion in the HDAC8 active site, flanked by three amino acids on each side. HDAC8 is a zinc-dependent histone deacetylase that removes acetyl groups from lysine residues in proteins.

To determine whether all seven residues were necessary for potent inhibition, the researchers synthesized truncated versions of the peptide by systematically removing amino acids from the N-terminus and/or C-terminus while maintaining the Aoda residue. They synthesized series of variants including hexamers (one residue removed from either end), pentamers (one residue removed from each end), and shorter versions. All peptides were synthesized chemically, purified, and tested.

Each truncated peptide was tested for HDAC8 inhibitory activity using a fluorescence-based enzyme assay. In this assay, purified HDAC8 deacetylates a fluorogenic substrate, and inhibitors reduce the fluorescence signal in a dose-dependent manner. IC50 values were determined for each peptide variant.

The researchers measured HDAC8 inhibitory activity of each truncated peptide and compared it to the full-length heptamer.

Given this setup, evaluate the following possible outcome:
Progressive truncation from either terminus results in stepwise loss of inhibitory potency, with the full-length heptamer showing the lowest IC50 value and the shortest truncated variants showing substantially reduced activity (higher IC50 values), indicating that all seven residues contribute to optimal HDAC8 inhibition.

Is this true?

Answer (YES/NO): NO